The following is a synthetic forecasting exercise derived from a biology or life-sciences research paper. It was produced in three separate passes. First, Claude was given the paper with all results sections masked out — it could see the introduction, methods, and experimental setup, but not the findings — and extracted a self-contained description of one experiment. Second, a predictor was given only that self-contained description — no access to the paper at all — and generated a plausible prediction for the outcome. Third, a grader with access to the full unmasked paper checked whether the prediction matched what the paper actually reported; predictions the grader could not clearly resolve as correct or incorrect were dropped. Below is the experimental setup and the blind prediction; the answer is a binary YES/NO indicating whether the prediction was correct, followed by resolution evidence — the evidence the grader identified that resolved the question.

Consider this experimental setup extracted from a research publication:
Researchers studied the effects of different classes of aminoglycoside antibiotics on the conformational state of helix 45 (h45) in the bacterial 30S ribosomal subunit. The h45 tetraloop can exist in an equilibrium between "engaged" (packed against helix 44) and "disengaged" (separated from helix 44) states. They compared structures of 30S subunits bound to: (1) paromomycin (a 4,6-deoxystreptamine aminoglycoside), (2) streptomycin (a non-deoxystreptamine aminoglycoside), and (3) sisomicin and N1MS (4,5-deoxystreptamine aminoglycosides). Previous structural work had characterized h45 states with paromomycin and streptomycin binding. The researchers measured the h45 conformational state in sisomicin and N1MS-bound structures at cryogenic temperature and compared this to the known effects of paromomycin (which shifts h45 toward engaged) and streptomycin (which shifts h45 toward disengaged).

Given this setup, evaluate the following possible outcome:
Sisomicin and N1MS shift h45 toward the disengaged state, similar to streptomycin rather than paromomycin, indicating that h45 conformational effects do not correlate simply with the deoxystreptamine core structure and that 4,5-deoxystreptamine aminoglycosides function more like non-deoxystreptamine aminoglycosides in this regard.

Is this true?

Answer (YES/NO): NO